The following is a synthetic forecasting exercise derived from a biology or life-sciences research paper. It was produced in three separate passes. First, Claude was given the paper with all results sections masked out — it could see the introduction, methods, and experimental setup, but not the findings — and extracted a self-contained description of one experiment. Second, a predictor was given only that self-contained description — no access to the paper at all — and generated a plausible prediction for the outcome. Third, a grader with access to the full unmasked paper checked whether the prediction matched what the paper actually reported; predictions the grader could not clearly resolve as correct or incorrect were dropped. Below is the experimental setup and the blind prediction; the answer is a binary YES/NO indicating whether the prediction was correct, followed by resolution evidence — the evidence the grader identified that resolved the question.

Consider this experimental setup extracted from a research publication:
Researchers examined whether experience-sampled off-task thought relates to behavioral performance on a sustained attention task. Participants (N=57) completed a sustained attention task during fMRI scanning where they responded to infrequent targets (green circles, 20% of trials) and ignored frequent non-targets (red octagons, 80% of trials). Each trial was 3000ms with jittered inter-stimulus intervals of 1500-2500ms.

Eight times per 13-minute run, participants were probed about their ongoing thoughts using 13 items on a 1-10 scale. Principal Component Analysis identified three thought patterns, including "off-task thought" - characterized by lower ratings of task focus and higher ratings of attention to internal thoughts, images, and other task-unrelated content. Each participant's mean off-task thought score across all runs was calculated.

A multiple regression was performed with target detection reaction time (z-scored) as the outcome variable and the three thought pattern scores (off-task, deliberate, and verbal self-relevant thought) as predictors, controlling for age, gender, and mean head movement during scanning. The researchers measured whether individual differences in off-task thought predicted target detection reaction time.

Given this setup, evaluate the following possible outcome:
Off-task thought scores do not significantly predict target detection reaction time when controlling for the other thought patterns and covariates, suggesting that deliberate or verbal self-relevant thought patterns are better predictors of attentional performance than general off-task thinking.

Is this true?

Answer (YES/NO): YES